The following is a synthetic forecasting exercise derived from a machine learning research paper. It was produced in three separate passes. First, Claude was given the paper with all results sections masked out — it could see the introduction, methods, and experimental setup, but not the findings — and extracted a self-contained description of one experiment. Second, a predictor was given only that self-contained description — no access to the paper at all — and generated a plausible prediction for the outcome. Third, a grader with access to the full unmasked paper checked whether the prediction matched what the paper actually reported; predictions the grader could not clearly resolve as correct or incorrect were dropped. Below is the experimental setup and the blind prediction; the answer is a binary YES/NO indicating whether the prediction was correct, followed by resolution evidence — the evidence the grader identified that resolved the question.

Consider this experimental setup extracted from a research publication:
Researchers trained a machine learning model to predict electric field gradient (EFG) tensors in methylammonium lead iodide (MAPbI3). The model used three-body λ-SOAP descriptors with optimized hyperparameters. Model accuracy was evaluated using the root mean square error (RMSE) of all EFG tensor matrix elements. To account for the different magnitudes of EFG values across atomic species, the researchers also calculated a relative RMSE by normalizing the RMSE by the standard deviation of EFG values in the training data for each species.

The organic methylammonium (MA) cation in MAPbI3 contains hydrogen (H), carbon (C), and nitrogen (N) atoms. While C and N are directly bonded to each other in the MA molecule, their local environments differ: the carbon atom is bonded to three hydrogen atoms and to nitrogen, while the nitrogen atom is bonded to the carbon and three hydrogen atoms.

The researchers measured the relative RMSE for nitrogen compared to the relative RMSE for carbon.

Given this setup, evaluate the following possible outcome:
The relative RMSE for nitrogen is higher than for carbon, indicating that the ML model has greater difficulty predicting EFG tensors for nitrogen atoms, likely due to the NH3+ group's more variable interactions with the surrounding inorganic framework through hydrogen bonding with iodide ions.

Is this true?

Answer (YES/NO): YES